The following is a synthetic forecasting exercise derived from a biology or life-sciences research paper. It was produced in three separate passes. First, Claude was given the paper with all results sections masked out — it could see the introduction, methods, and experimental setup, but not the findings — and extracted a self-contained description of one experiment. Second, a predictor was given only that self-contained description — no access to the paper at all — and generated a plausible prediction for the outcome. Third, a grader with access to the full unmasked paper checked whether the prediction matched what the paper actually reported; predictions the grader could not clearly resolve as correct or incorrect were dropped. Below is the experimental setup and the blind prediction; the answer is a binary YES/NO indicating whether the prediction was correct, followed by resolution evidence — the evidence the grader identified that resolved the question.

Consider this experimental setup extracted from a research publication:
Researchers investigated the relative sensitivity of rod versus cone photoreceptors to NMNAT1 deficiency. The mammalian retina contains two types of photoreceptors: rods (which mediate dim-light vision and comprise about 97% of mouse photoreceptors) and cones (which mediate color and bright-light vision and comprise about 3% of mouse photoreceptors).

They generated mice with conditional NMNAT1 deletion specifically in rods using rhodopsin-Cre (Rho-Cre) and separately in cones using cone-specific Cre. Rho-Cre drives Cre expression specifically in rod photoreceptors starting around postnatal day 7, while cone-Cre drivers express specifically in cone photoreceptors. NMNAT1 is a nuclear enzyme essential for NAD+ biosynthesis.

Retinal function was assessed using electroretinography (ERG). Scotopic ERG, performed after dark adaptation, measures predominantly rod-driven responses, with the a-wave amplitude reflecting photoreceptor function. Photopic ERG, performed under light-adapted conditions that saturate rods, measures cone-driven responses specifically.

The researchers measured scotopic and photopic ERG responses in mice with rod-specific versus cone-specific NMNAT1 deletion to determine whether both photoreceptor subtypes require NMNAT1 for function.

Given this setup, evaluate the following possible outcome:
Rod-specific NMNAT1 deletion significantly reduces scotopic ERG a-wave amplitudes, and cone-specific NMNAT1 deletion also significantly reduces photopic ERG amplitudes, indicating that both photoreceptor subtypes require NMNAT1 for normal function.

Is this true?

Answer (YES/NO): YES